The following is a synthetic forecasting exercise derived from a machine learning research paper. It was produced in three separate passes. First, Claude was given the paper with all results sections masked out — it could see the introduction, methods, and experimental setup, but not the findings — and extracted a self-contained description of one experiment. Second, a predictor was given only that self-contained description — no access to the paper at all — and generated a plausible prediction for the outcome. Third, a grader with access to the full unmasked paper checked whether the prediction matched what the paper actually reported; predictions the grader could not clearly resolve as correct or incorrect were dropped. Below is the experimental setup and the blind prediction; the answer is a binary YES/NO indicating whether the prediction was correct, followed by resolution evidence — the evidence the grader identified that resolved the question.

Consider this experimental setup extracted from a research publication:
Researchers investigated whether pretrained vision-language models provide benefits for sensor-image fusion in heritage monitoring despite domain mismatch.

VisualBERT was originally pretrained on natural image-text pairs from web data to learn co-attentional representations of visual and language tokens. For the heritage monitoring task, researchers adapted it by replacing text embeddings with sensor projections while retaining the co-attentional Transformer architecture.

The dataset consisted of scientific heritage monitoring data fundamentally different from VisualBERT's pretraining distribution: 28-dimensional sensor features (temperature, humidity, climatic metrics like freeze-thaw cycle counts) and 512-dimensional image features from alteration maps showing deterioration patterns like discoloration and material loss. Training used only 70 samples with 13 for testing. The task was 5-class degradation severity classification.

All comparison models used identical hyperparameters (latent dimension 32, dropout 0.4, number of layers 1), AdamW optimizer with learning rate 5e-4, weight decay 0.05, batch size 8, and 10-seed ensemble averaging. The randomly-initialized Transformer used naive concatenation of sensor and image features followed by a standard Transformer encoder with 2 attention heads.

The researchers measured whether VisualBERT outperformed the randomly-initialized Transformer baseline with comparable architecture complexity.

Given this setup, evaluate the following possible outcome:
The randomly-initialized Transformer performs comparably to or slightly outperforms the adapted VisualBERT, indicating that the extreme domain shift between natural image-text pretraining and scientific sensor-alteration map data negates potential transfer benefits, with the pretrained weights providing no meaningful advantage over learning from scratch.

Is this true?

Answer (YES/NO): YES